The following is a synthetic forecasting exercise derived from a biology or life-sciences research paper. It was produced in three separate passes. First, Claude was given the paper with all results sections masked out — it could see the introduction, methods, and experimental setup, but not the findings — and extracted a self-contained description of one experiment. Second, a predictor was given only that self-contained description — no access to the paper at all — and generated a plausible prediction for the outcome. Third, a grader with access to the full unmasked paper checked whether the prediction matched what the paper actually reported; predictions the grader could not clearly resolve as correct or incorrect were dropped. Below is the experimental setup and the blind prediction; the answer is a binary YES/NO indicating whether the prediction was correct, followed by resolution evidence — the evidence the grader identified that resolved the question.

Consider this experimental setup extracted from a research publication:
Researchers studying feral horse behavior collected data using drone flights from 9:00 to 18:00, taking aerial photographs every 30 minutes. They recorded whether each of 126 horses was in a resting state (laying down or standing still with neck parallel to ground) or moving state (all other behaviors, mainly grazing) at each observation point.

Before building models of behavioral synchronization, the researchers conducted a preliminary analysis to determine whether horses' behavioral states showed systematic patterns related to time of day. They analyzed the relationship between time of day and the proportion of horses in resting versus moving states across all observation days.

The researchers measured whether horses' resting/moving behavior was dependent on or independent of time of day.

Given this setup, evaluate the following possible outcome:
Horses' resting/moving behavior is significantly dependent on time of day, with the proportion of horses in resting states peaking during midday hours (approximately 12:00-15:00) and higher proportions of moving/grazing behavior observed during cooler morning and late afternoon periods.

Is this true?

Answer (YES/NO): NO